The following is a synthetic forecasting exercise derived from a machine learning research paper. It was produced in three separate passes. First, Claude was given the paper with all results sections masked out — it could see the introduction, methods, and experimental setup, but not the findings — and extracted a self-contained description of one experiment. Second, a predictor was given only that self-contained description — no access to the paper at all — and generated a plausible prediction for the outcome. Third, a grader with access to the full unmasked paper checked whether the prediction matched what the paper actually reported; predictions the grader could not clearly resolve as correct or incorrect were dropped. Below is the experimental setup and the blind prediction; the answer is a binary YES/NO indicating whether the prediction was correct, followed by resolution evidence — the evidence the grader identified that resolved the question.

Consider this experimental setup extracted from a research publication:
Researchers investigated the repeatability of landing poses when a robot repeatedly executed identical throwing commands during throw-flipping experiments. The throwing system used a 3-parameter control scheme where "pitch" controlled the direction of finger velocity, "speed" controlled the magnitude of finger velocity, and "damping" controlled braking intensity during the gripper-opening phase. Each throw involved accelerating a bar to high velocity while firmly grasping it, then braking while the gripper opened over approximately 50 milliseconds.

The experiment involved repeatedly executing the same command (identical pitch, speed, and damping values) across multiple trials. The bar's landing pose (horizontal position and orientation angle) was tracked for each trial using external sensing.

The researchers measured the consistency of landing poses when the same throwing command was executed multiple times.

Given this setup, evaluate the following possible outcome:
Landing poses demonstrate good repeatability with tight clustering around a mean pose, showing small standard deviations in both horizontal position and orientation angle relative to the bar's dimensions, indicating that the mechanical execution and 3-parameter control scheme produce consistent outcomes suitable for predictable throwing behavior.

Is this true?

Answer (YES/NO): NO